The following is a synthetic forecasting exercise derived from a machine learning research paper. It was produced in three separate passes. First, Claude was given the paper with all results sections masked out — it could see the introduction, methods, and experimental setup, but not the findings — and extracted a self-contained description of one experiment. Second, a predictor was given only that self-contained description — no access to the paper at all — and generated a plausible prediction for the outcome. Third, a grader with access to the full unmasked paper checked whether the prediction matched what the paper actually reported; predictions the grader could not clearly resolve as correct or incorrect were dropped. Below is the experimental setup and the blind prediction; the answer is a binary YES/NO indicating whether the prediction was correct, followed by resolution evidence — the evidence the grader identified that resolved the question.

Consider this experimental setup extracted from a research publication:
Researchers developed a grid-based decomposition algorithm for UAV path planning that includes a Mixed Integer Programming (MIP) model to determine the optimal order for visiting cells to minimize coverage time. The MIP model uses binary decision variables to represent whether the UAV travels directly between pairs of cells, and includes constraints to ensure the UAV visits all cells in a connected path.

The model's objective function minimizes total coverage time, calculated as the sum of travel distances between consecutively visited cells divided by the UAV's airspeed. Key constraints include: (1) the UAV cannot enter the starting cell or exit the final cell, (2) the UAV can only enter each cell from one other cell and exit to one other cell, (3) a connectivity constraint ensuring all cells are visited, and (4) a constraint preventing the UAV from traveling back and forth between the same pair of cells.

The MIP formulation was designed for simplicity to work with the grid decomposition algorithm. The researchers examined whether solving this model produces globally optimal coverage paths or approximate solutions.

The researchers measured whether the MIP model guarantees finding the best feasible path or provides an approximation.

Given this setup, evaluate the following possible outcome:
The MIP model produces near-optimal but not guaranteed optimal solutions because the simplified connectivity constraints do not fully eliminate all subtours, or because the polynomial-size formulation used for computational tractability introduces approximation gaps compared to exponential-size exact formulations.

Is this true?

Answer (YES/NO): YES